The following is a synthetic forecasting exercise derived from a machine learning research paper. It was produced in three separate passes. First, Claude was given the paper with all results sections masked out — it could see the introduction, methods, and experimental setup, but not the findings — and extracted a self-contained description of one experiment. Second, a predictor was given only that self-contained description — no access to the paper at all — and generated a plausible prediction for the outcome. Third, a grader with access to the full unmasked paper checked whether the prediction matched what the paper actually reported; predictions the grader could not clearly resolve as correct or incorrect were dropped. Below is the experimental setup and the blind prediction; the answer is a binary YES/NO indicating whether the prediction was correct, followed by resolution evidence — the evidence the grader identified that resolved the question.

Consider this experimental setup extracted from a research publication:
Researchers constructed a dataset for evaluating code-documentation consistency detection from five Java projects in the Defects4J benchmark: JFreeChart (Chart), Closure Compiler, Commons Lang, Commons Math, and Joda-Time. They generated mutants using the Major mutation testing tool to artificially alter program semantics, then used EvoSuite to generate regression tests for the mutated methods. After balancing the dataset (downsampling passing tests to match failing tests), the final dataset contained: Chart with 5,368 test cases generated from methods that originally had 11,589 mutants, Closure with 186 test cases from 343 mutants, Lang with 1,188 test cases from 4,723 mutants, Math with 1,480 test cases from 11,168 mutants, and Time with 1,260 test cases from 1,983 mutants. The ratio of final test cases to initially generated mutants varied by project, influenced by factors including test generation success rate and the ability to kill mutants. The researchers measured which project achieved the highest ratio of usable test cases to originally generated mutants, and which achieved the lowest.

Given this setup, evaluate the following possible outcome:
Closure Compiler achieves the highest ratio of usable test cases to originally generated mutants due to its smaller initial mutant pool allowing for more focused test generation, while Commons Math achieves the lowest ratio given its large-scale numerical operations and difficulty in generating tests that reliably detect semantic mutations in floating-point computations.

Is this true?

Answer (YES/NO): NO